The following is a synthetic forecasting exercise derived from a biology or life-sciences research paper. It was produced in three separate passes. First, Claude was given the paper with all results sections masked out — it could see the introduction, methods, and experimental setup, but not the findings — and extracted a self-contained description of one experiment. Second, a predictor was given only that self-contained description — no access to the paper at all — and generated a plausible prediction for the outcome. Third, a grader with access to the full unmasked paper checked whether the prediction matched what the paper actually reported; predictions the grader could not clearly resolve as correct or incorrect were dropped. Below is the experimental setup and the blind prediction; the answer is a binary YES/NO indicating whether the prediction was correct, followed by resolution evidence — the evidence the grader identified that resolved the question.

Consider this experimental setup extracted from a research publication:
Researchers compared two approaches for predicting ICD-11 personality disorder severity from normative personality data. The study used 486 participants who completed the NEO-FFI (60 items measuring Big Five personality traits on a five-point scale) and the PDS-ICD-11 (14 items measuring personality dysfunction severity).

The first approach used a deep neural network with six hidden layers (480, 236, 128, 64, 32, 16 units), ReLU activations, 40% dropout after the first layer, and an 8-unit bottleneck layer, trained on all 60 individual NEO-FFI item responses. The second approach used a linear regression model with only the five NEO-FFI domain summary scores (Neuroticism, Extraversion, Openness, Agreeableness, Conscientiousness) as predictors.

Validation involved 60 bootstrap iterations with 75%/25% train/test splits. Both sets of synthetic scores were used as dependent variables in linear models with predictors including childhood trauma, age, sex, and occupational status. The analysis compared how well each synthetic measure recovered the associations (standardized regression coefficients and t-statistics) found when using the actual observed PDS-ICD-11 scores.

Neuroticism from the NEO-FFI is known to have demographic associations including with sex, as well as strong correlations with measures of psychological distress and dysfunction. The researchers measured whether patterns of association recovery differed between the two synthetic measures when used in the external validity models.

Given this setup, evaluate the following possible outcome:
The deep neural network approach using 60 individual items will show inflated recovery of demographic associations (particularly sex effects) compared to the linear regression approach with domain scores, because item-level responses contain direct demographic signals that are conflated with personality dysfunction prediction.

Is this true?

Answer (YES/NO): NO